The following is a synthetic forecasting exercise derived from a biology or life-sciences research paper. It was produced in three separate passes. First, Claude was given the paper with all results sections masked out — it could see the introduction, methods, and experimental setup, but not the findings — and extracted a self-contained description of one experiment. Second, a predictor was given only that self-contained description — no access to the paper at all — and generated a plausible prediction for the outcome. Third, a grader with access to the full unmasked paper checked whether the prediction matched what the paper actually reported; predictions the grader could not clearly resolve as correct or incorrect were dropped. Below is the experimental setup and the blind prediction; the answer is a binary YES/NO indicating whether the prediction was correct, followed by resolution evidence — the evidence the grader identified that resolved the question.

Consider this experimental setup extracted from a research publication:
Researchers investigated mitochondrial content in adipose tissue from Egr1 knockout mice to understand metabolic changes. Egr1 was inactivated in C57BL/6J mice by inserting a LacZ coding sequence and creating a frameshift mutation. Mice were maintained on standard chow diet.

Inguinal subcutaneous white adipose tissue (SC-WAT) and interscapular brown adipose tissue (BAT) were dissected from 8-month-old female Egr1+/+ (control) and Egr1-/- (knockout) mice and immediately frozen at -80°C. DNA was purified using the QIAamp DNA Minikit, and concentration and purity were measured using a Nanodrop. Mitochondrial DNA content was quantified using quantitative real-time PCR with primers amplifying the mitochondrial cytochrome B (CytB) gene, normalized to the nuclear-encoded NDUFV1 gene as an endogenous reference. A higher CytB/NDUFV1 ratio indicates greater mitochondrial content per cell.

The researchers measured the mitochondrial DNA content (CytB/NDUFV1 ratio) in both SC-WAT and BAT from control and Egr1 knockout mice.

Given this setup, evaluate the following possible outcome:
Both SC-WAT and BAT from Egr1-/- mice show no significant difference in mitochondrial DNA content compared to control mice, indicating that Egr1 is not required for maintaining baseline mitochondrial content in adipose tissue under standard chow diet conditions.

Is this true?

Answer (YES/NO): NO